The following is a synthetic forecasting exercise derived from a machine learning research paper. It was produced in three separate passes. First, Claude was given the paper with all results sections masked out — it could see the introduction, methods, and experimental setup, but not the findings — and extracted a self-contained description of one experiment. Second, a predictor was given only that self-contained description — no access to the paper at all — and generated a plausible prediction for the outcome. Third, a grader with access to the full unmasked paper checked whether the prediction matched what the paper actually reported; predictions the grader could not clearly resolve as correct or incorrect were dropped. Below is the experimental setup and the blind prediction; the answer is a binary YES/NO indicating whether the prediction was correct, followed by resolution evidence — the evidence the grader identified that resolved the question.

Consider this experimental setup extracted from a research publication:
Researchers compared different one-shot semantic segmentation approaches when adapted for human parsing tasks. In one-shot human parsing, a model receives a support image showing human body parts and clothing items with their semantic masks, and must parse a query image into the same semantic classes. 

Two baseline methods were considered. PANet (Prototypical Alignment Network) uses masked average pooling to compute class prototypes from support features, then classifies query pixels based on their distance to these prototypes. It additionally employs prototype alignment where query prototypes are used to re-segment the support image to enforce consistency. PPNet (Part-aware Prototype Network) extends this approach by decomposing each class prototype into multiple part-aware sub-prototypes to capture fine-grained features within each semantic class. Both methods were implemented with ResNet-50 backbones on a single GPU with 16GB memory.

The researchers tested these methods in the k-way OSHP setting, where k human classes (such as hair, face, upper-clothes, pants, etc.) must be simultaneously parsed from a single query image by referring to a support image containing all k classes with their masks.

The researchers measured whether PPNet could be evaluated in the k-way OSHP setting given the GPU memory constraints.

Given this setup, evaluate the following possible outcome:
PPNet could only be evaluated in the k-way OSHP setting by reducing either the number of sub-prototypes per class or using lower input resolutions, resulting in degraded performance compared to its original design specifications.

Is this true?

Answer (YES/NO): NO